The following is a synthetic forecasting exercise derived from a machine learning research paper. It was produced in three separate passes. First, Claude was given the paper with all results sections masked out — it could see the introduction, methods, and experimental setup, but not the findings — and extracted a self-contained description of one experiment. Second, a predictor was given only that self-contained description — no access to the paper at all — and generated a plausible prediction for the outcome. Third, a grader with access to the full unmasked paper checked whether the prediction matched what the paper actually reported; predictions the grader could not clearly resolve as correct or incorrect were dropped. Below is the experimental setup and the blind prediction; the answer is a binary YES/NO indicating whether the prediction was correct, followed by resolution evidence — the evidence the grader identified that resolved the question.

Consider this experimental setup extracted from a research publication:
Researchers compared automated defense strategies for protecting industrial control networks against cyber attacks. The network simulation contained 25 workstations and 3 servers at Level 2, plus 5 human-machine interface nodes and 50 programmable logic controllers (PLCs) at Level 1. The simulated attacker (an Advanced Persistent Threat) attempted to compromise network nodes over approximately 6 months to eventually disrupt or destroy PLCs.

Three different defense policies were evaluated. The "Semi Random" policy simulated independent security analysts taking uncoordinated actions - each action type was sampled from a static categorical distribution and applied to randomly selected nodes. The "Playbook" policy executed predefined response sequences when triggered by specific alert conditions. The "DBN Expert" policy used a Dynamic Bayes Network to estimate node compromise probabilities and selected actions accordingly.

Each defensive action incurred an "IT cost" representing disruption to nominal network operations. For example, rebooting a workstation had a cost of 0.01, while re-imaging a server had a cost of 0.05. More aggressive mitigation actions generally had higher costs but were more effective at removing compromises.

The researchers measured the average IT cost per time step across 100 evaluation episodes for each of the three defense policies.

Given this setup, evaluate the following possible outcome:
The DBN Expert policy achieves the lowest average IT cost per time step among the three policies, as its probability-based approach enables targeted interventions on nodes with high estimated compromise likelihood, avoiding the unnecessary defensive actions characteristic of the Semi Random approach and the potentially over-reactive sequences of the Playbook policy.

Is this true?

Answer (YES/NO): NO